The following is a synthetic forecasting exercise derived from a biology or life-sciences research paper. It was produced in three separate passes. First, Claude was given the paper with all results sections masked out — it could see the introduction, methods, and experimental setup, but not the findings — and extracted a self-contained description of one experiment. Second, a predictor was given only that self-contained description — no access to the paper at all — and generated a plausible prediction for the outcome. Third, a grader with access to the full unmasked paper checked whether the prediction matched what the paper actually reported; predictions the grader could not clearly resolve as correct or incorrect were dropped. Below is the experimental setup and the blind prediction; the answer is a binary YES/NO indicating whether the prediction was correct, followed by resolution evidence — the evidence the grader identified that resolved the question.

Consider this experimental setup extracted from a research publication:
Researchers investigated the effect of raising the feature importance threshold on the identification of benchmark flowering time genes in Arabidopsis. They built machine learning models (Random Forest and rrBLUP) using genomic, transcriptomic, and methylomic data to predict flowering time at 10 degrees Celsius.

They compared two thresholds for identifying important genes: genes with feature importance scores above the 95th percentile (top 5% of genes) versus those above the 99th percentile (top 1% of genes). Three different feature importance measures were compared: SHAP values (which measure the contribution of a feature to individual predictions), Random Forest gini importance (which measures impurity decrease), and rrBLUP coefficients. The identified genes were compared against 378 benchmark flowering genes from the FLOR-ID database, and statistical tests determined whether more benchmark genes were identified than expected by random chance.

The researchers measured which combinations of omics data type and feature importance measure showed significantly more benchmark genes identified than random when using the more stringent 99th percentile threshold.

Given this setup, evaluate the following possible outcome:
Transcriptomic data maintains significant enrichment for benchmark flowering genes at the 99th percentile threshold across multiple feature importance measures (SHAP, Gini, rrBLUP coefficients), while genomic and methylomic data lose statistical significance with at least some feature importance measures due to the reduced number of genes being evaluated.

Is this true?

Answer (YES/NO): NO